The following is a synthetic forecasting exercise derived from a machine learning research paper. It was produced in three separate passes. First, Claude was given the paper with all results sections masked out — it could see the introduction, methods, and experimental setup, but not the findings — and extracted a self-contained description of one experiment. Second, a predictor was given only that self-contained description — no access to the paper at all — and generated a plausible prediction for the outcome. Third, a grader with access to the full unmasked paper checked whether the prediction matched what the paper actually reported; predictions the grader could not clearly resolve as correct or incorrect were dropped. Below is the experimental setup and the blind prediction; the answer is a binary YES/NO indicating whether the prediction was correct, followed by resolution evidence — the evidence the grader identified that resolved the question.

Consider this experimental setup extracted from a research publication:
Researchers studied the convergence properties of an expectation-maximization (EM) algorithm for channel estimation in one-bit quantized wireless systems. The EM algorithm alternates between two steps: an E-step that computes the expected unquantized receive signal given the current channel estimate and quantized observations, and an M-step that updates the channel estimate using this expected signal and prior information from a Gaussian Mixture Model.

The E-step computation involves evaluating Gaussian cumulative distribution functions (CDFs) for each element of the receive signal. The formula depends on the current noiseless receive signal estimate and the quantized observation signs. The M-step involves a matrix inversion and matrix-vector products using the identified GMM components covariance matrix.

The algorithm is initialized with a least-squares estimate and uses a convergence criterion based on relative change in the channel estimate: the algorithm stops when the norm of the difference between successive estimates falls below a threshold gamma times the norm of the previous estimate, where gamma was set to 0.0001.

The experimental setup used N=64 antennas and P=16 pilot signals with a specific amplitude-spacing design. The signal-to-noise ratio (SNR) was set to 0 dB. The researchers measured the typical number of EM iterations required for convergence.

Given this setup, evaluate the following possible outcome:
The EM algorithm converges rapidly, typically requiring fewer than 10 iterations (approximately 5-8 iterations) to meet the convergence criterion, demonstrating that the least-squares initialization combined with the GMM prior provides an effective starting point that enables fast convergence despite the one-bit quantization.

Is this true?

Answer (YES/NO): YES